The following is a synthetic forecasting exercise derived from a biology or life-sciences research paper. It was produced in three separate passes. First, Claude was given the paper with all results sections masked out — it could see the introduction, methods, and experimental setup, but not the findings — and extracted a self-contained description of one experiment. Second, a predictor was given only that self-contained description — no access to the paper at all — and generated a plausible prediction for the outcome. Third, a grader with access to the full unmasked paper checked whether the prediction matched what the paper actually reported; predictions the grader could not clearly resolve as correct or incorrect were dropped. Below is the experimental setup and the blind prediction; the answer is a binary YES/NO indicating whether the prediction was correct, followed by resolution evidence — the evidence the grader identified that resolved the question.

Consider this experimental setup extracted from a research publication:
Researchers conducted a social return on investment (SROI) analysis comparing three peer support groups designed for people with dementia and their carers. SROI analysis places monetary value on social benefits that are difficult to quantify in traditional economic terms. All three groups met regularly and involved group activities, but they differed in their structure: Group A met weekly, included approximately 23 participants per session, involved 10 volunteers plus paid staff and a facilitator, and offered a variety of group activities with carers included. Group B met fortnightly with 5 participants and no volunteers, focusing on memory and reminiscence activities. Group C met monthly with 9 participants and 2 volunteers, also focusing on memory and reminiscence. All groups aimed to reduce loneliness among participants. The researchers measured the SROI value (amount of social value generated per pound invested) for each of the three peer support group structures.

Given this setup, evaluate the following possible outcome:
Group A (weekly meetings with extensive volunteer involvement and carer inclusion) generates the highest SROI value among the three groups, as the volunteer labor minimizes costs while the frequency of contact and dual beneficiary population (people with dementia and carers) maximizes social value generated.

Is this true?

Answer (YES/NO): YES